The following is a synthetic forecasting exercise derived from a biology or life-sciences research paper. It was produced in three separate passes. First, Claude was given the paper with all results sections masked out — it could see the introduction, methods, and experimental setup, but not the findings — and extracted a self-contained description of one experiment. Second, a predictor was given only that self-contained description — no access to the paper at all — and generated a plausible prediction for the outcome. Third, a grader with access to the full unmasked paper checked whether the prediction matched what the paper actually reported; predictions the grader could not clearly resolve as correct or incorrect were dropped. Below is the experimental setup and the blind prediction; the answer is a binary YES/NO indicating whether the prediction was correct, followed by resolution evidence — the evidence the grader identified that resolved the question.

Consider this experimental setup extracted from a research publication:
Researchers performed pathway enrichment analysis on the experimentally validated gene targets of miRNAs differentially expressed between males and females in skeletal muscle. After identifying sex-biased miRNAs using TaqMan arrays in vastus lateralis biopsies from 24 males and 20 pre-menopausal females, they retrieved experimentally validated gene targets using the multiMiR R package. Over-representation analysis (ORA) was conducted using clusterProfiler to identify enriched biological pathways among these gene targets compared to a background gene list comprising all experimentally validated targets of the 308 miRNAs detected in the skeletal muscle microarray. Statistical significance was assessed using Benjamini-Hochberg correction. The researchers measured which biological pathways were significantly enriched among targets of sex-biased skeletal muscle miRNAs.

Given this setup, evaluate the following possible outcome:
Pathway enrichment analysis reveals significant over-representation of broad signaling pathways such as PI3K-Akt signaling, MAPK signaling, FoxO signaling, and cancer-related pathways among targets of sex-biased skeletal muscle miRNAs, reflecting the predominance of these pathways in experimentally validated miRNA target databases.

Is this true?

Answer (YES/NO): NO